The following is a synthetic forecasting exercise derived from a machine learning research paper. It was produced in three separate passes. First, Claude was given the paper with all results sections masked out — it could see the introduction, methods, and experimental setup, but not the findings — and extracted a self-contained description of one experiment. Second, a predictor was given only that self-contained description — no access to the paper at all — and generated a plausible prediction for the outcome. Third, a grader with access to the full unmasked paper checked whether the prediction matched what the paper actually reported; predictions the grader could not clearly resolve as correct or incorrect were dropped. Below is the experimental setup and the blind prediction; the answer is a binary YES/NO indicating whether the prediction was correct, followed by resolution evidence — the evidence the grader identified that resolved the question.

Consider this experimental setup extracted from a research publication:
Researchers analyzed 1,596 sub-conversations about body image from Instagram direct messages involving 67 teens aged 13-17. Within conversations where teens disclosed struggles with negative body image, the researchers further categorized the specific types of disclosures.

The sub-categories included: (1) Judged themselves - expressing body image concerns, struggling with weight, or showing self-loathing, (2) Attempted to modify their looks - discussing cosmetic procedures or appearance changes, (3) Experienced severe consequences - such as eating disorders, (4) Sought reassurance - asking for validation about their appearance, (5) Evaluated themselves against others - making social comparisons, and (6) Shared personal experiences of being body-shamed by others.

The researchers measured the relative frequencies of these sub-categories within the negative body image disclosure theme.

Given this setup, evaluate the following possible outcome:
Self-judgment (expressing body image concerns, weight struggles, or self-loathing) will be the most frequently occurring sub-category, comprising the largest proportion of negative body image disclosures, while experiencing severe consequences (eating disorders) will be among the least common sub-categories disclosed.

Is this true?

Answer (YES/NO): NO